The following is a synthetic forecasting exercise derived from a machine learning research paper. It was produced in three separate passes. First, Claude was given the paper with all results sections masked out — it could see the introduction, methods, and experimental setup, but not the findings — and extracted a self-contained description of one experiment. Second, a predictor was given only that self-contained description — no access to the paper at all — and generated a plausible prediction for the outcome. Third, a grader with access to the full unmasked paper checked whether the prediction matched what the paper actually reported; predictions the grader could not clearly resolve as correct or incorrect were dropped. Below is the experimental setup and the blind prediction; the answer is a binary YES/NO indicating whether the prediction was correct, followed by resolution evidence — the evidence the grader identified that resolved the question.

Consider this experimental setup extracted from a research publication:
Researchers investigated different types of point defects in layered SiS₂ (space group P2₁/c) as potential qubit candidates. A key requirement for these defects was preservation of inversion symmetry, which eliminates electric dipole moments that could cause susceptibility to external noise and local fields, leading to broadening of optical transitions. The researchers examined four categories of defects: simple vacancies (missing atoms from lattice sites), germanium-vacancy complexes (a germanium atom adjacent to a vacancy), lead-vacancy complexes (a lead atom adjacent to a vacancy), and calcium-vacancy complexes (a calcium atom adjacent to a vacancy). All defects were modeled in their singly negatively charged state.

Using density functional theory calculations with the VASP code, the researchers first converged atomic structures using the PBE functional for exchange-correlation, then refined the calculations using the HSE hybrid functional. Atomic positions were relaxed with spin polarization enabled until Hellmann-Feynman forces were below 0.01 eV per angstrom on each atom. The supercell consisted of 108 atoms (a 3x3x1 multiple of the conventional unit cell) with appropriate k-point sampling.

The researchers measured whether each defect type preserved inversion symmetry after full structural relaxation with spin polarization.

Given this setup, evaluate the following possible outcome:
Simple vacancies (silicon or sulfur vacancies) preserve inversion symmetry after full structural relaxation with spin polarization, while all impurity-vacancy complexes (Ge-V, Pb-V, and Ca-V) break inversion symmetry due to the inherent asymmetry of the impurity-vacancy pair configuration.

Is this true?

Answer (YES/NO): NO